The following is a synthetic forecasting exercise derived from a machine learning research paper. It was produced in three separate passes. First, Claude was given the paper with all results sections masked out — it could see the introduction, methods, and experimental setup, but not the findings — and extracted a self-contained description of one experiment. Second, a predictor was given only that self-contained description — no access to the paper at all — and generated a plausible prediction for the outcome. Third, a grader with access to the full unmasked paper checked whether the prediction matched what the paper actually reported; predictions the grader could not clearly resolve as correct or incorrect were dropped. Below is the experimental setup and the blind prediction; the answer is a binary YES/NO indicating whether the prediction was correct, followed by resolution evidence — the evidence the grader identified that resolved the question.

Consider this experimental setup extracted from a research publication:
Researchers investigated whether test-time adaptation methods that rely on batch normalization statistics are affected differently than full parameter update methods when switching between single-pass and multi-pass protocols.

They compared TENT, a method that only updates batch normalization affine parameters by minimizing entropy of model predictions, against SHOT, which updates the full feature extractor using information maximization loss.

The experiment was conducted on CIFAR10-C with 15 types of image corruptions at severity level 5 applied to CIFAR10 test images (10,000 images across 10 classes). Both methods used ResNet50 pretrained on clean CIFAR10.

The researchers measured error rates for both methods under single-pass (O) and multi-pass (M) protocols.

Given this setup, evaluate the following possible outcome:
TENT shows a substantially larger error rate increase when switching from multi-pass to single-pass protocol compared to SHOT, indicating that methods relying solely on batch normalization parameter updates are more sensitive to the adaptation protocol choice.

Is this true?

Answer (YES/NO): YES